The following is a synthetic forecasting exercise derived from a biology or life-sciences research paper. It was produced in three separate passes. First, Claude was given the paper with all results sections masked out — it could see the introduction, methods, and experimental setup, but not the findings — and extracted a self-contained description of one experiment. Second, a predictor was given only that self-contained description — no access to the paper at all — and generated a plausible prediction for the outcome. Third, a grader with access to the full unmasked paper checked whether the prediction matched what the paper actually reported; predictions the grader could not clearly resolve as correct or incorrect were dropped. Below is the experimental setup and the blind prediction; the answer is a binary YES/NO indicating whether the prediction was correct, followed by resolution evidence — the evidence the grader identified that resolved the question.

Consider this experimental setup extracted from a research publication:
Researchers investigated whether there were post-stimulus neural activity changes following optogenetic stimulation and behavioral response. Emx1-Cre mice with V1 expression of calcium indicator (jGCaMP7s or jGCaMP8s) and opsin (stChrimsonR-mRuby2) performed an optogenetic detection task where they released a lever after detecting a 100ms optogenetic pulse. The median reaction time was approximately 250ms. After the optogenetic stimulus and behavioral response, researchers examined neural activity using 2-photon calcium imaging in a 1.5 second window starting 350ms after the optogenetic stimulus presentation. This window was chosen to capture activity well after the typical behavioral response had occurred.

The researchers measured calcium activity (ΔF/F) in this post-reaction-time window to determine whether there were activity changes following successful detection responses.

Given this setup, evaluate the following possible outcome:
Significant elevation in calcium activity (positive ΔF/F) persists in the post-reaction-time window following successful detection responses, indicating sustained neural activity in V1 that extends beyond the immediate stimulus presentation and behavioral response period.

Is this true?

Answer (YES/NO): NO